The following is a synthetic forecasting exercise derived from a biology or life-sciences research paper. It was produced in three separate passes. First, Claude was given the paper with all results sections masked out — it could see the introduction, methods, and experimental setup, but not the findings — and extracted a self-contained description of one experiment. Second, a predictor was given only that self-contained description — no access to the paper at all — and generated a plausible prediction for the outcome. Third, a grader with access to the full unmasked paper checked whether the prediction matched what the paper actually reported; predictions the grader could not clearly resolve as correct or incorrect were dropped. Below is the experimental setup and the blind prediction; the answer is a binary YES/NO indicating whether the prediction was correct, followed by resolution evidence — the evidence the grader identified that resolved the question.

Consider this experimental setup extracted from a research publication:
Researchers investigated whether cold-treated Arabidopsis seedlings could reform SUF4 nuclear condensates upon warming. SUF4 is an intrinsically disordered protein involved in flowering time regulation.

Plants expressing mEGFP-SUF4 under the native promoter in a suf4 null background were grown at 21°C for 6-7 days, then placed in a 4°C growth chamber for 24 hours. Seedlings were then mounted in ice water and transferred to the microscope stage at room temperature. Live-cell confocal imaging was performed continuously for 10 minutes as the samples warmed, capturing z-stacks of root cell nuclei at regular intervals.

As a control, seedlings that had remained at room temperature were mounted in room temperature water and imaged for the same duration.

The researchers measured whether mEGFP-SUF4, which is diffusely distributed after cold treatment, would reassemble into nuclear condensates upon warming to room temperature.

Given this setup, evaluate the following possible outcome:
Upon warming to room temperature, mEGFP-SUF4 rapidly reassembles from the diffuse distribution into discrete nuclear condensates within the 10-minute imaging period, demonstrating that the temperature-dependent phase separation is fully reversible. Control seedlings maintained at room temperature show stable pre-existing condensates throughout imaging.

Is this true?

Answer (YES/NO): YES